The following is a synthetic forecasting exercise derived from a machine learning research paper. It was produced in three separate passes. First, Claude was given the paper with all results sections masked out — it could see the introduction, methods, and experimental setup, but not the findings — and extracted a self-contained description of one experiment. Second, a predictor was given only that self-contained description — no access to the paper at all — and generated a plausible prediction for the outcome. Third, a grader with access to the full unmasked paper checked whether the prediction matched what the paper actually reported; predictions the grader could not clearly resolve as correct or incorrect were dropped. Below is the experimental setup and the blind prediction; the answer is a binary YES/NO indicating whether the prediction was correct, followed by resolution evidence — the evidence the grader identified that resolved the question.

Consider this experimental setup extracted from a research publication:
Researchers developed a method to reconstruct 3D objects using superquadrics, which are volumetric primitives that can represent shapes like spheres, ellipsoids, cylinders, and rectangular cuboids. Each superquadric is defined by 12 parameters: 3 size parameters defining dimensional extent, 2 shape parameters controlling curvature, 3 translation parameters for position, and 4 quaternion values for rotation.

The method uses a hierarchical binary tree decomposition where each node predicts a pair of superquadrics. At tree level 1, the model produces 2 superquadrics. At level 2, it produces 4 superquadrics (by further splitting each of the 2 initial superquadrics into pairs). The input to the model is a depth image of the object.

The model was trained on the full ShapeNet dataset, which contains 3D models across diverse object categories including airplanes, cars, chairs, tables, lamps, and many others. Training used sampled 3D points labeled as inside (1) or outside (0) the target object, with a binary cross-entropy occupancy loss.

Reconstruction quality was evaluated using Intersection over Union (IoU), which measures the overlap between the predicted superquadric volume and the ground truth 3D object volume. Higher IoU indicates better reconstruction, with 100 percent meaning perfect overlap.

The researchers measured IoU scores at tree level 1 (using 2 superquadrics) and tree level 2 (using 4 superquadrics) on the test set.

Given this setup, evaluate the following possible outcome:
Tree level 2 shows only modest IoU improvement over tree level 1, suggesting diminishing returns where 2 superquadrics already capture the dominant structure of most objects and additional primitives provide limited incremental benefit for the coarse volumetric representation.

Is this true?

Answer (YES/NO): YES